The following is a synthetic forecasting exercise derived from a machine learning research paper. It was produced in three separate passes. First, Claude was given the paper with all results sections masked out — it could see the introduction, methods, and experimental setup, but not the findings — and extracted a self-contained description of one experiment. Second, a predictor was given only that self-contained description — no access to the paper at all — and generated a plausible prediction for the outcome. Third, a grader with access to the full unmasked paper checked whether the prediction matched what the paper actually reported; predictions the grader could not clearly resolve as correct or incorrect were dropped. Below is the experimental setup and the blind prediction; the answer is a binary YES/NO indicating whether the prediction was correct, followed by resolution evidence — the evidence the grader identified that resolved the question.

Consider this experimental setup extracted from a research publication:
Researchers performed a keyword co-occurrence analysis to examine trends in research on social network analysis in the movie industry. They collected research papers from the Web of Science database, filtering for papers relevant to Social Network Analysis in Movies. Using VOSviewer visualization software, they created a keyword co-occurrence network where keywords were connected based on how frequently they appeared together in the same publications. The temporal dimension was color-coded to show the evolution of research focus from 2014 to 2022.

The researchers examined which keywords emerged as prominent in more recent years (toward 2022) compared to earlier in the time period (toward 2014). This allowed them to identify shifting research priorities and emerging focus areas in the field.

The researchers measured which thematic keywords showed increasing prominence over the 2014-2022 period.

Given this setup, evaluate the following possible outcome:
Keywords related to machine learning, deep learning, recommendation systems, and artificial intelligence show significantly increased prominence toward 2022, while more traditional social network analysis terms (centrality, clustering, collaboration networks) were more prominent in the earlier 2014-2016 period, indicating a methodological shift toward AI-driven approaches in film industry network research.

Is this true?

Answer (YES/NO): NO